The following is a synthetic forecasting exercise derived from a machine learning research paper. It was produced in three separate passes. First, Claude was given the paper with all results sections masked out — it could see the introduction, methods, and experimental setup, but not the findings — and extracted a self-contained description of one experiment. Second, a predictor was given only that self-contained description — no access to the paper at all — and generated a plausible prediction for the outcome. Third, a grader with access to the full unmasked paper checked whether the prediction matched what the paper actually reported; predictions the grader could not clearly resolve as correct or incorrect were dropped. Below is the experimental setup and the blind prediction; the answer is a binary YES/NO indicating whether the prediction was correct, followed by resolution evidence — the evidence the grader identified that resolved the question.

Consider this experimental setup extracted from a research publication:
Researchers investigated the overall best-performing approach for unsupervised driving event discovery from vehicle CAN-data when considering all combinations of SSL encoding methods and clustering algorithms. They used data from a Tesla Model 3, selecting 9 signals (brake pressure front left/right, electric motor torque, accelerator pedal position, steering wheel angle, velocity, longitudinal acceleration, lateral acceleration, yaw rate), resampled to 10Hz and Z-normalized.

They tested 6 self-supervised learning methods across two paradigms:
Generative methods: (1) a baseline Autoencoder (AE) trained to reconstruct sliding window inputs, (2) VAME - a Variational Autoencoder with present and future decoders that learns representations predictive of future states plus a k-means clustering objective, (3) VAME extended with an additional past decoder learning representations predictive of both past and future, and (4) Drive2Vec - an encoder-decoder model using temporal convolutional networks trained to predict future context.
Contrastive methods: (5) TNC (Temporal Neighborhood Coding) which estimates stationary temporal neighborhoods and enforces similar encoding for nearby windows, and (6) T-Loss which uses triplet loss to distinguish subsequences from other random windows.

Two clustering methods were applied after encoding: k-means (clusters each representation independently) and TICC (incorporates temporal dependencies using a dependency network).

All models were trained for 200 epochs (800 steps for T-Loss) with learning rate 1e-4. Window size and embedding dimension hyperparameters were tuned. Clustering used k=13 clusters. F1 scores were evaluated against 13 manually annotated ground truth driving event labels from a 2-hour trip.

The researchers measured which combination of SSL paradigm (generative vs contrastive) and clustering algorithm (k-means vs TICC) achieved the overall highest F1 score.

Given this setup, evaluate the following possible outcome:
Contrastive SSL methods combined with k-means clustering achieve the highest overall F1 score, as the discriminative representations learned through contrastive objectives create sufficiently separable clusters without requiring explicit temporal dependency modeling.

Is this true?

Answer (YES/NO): NO